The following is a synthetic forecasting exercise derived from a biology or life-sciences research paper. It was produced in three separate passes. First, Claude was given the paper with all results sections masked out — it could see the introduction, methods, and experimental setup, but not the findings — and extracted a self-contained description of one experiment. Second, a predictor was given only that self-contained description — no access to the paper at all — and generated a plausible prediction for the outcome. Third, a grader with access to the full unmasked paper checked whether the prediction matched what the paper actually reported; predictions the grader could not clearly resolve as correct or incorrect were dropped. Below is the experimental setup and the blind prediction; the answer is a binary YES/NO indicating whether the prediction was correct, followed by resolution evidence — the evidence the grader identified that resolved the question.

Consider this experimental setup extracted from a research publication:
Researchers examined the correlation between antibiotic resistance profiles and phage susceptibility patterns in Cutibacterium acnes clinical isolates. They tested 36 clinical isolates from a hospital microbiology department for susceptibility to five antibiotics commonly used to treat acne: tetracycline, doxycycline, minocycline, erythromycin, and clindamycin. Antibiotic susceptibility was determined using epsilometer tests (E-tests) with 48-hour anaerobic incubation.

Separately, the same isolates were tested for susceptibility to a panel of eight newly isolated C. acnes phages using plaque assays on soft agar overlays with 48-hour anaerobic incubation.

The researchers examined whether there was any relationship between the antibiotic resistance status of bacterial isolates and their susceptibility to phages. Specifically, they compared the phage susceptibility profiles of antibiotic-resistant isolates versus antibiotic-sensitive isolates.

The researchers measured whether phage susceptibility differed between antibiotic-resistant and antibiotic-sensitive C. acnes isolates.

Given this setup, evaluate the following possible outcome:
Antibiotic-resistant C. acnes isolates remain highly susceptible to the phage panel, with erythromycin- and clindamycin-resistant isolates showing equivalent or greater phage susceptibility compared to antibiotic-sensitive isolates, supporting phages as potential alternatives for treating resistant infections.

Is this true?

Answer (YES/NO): YES